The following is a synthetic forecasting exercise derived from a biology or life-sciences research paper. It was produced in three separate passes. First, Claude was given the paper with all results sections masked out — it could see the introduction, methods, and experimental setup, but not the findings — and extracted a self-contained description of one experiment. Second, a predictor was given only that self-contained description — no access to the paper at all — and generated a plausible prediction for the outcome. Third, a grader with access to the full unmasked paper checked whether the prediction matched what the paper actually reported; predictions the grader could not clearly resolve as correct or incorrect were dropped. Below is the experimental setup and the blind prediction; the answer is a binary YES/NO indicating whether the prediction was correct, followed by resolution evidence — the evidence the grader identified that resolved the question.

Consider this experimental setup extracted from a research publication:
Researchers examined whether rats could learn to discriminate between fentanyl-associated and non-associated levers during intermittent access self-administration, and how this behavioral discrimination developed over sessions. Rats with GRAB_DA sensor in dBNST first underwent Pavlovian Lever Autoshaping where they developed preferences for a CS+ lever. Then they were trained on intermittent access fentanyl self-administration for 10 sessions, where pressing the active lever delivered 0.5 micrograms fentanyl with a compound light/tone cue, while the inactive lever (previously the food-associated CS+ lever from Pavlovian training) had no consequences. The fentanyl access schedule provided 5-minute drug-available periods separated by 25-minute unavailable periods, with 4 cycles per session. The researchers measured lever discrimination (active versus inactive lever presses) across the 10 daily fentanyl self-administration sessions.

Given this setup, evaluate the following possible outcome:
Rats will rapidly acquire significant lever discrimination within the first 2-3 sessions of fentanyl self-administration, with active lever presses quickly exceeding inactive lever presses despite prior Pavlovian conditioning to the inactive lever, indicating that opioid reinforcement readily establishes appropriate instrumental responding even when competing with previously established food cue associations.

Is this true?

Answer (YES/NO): NO